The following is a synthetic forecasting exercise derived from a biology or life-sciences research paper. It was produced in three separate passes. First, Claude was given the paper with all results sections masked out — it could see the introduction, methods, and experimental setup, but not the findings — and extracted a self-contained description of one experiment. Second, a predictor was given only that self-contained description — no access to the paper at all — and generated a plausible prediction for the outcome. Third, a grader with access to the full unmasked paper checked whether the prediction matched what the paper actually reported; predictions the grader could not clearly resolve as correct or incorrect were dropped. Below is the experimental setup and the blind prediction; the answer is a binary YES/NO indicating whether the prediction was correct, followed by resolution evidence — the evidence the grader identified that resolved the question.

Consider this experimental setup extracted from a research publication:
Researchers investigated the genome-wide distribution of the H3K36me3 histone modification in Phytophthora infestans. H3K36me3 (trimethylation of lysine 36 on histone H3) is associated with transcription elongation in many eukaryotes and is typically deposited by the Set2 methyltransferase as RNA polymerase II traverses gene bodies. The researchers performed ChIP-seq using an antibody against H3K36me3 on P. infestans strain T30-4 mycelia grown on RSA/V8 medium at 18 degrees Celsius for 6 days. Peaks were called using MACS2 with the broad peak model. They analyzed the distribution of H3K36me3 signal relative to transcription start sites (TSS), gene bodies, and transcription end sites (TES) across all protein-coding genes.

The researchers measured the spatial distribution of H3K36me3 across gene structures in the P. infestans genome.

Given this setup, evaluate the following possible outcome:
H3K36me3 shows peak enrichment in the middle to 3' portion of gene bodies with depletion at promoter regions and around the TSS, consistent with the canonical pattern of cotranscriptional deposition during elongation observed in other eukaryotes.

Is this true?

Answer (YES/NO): NO